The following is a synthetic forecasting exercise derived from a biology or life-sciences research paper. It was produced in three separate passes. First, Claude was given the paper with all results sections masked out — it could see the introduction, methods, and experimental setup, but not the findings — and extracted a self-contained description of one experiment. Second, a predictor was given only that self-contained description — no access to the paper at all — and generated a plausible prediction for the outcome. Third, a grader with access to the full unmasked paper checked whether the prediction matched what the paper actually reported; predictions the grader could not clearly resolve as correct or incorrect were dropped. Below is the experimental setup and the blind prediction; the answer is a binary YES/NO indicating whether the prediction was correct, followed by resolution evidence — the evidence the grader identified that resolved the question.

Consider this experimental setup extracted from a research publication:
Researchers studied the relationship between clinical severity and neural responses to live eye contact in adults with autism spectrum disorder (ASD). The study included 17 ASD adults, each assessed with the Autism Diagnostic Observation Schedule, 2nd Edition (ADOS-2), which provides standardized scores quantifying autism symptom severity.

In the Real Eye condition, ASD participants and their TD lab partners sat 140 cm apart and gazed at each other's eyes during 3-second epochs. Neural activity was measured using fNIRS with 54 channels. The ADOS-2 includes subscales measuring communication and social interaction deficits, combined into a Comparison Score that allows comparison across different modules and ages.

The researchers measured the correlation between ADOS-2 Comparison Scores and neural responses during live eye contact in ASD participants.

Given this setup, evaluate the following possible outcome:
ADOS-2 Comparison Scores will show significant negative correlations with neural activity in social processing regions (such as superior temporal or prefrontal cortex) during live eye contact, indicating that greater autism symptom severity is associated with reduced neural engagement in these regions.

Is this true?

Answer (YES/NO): YES